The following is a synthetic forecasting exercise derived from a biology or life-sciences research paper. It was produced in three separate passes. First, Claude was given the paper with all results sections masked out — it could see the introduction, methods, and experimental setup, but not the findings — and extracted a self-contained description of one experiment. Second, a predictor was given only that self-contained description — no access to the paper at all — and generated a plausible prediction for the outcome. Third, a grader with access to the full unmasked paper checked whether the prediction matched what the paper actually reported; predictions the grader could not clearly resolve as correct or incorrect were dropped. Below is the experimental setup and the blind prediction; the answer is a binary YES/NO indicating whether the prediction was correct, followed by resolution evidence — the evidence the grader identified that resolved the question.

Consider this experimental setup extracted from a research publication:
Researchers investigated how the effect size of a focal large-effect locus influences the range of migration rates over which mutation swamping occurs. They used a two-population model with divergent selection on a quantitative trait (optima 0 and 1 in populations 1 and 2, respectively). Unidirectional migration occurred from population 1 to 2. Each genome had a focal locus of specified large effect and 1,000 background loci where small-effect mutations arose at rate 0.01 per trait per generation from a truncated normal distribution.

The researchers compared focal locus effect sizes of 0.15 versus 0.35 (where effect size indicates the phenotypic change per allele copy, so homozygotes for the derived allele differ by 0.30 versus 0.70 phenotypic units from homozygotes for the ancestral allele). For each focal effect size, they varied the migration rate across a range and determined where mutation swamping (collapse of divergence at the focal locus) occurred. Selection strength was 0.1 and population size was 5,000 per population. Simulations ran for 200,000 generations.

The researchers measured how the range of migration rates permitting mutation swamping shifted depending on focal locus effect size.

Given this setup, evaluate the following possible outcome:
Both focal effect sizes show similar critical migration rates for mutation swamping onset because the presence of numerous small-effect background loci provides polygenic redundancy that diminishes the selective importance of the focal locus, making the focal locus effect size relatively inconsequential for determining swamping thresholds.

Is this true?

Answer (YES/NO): NO